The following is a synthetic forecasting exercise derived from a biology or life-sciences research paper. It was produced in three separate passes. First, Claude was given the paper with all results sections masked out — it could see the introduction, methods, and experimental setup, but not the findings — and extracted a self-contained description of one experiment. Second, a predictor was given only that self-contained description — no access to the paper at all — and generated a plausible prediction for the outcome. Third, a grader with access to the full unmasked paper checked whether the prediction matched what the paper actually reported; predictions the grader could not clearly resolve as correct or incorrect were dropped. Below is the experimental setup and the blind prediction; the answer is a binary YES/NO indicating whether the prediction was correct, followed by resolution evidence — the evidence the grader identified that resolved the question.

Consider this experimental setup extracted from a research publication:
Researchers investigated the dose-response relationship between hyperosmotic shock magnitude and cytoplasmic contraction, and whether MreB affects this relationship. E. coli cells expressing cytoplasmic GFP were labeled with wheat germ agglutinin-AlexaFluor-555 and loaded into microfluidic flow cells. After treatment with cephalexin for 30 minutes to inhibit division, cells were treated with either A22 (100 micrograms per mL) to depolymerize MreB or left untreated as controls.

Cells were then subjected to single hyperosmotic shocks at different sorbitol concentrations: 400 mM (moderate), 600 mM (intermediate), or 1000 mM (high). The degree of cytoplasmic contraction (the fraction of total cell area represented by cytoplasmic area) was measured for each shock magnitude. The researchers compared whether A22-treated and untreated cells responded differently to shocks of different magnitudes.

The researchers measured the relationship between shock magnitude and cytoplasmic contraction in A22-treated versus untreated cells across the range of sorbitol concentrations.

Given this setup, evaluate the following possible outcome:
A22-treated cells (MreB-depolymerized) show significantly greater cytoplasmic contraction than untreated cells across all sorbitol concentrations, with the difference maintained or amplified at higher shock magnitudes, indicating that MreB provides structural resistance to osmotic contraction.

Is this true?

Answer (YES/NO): NO